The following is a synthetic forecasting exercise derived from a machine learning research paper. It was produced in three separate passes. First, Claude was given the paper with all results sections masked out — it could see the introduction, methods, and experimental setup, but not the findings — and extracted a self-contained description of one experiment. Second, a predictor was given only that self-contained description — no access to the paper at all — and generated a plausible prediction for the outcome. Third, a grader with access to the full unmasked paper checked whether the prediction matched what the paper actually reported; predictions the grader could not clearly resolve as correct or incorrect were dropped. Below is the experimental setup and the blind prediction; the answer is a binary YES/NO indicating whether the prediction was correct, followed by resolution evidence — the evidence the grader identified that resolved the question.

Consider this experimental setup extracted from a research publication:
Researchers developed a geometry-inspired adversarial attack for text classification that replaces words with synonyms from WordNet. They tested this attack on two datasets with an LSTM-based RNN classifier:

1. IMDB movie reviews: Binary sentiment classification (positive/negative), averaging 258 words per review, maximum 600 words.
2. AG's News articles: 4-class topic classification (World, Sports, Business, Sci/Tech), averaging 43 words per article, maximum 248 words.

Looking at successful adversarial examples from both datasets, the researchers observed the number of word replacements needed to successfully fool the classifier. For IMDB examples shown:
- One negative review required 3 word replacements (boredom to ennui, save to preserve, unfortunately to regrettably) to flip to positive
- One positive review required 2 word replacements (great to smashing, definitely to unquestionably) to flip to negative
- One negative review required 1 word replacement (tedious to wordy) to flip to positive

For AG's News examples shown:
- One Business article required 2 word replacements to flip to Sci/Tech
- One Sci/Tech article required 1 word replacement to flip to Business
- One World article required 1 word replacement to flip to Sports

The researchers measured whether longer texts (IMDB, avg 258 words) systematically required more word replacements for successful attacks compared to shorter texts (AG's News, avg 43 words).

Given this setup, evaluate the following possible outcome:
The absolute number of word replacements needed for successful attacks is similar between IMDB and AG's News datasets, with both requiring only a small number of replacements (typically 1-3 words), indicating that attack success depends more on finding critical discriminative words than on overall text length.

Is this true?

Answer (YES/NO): NO